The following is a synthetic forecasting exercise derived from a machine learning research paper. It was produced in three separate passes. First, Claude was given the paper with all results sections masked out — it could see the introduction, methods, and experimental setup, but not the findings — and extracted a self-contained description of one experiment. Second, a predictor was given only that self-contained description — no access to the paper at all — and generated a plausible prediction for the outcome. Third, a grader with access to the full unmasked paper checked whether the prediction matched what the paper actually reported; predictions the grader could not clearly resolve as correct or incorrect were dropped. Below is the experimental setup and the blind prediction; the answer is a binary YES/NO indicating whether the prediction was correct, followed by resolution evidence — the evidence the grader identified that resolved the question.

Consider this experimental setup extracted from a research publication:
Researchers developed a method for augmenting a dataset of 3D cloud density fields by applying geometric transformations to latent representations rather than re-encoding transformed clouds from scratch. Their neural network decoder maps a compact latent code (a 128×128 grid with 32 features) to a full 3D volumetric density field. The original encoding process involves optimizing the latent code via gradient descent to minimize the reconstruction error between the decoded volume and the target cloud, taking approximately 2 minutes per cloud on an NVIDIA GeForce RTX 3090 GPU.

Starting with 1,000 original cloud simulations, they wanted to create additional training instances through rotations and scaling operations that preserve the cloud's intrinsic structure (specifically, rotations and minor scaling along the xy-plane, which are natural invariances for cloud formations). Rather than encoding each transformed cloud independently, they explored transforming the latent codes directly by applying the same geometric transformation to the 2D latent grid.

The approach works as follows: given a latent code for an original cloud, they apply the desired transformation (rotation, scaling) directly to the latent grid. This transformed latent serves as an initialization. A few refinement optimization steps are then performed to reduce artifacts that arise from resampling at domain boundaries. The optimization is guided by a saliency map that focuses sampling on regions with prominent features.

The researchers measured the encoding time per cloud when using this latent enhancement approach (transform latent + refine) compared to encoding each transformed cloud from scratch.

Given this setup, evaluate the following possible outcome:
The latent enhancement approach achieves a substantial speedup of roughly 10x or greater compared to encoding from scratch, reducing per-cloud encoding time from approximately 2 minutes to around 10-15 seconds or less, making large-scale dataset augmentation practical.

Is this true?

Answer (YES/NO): YES